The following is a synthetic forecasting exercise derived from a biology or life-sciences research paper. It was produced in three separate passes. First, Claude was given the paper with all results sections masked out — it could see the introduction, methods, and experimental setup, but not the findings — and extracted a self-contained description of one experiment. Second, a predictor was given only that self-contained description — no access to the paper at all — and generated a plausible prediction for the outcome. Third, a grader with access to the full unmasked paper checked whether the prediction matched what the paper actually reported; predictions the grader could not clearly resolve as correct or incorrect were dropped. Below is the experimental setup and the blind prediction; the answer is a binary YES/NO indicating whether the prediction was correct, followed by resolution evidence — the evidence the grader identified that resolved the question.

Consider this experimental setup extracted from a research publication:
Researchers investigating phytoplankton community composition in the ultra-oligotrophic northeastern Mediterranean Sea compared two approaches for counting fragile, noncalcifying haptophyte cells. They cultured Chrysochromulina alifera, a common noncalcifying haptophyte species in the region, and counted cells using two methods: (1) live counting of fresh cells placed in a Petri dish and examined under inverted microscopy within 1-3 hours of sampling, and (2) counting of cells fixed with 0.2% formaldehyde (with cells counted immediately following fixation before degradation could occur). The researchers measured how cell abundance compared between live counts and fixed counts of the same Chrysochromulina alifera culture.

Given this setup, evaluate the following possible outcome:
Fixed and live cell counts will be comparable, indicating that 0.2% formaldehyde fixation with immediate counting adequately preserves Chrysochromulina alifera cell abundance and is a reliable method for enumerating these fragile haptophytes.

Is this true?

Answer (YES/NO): NO